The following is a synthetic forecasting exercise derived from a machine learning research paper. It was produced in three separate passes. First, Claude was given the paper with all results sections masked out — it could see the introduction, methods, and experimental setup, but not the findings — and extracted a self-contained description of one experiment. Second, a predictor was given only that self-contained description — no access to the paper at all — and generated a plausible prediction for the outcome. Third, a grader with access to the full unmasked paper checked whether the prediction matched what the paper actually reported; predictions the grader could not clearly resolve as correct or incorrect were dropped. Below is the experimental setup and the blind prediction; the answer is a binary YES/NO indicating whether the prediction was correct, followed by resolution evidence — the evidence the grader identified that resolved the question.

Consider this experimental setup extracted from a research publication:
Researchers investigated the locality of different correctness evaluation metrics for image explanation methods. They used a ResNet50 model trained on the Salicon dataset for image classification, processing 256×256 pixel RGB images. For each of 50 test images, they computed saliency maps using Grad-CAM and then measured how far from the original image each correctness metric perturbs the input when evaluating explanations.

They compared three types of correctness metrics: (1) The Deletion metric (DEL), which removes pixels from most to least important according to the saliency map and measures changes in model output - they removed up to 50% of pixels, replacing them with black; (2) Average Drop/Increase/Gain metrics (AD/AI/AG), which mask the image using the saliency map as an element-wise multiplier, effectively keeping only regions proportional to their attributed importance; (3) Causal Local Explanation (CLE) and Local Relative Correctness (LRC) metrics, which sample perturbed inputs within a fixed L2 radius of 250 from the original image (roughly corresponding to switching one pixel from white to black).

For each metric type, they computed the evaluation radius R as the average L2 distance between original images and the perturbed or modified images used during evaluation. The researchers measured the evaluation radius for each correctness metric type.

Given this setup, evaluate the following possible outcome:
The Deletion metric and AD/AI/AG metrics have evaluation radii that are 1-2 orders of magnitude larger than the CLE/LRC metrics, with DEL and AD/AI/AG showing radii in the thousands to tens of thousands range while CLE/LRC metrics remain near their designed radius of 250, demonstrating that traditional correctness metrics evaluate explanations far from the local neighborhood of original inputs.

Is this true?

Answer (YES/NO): NO